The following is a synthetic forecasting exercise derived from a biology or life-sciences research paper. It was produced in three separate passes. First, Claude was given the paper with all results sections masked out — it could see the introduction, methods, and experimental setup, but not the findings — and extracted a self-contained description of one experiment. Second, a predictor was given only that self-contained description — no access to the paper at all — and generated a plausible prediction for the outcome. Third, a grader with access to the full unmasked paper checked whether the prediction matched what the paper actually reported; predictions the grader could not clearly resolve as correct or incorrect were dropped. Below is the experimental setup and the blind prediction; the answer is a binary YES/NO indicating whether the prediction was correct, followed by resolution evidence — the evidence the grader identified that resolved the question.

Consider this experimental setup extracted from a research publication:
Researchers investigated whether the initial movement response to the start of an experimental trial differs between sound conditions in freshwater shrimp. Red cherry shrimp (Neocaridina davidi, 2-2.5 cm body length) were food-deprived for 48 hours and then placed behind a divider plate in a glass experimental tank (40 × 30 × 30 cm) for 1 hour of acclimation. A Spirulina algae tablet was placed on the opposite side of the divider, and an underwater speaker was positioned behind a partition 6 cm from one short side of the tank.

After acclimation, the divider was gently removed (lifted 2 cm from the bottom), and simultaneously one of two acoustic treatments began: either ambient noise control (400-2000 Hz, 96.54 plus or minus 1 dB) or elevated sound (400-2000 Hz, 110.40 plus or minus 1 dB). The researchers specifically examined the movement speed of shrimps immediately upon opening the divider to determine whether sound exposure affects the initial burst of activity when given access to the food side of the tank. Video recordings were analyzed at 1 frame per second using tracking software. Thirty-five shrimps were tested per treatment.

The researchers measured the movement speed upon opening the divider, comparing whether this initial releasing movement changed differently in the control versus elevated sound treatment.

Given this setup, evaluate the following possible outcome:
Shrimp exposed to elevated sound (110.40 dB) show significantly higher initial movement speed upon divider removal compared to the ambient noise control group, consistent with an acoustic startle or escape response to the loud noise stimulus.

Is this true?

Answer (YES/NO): NO